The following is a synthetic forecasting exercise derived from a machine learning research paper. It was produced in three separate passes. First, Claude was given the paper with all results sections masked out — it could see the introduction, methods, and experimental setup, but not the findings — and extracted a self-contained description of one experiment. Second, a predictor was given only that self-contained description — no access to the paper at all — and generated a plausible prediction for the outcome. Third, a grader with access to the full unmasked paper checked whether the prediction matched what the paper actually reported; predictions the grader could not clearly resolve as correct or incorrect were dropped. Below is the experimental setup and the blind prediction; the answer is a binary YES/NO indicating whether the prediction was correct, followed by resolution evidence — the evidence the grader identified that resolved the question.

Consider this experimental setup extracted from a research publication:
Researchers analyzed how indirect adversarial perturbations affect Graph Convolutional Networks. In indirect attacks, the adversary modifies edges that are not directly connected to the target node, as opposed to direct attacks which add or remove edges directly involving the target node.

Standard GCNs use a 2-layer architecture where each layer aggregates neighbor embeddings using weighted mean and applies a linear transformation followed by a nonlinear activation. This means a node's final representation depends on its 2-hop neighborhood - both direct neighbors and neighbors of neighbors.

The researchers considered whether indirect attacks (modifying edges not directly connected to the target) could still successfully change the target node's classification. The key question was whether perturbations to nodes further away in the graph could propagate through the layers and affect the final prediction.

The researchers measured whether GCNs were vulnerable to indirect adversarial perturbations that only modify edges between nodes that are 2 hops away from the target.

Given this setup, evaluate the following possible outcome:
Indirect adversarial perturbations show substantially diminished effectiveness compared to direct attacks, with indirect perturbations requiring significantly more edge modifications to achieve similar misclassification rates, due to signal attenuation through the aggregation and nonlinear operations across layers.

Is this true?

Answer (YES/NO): NO